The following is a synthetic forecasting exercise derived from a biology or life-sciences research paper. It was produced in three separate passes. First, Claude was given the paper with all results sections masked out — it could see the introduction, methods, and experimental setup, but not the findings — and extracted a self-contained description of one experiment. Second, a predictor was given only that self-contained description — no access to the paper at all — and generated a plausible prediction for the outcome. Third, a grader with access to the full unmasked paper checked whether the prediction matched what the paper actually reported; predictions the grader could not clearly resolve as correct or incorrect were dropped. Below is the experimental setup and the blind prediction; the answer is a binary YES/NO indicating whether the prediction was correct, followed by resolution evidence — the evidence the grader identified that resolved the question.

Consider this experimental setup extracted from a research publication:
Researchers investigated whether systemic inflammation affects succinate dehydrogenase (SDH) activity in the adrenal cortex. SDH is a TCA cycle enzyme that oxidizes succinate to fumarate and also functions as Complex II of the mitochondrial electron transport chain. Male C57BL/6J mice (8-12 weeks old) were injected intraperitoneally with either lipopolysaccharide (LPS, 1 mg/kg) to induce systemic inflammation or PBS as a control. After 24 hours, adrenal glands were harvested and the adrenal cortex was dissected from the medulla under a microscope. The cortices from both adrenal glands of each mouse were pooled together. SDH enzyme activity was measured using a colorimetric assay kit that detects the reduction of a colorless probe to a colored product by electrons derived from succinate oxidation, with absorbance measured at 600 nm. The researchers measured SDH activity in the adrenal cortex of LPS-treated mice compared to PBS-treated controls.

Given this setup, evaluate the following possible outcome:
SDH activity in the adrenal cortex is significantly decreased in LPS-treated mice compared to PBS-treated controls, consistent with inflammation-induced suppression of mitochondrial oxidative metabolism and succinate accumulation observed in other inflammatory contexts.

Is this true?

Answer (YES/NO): YES